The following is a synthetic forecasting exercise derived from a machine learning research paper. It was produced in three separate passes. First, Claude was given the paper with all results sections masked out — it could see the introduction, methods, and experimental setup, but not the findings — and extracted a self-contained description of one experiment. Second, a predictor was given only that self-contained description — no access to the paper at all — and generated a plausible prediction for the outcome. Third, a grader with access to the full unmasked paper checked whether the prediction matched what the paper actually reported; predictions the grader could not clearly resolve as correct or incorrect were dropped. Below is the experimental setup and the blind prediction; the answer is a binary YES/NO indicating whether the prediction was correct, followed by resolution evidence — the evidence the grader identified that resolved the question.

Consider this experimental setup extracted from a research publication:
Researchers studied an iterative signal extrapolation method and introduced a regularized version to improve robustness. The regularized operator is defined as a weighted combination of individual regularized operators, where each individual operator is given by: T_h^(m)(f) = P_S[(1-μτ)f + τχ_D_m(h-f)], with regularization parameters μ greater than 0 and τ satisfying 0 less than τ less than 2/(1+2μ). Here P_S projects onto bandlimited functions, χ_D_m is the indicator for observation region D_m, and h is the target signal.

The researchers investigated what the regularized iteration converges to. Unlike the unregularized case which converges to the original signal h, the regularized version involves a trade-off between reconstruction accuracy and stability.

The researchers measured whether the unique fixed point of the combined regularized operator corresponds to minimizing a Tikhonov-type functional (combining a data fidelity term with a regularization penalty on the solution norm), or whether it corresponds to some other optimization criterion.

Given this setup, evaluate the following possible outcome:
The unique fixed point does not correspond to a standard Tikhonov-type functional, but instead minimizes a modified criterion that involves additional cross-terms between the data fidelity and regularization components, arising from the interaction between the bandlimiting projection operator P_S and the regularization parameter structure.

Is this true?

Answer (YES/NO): NO